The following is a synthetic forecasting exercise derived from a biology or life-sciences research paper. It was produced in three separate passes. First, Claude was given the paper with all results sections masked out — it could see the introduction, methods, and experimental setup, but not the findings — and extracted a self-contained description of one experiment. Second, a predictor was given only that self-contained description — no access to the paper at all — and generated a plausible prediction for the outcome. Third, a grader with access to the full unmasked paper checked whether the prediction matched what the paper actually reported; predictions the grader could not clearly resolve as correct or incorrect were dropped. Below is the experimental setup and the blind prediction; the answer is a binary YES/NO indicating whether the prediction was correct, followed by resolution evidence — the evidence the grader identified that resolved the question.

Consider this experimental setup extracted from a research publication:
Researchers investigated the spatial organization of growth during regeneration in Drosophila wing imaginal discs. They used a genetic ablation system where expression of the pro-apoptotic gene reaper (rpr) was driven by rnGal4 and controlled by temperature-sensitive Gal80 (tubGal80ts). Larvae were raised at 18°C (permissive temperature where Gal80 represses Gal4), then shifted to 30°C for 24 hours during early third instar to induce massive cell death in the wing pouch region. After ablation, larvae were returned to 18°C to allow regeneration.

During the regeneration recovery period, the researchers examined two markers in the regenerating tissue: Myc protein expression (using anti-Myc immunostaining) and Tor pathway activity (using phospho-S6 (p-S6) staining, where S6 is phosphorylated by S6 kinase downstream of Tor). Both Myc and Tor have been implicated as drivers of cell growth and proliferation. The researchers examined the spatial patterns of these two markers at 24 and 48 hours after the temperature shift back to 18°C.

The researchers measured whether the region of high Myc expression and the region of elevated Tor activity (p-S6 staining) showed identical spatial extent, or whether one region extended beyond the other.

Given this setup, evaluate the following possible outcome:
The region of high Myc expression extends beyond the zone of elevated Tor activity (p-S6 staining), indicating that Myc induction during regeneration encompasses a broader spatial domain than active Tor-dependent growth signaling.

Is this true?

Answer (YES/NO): NO